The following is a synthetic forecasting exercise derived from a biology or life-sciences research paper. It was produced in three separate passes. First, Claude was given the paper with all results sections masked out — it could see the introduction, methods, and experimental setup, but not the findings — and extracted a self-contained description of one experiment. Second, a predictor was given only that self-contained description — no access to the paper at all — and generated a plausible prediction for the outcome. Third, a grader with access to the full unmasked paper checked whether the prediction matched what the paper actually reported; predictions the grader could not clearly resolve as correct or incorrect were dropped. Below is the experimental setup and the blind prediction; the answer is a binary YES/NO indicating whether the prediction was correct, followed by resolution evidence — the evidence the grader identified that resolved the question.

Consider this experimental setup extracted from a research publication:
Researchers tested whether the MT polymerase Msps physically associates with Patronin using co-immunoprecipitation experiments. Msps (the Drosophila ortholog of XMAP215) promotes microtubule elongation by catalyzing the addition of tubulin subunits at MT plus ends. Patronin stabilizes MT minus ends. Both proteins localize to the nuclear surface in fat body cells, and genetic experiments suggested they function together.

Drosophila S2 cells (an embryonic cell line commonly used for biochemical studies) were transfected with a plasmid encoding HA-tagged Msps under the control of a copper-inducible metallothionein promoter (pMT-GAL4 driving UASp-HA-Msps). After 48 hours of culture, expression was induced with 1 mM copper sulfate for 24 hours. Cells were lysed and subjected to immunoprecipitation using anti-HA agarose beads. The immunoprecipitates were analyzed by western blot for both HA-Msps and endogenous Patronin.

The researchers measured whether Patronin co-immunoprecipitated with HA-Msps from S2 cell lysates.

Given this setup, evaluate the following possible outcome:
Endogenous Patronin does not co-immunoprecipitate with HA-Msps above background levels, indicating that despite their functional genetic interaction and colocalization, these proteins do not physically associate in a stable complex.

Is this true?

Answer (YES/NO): NO